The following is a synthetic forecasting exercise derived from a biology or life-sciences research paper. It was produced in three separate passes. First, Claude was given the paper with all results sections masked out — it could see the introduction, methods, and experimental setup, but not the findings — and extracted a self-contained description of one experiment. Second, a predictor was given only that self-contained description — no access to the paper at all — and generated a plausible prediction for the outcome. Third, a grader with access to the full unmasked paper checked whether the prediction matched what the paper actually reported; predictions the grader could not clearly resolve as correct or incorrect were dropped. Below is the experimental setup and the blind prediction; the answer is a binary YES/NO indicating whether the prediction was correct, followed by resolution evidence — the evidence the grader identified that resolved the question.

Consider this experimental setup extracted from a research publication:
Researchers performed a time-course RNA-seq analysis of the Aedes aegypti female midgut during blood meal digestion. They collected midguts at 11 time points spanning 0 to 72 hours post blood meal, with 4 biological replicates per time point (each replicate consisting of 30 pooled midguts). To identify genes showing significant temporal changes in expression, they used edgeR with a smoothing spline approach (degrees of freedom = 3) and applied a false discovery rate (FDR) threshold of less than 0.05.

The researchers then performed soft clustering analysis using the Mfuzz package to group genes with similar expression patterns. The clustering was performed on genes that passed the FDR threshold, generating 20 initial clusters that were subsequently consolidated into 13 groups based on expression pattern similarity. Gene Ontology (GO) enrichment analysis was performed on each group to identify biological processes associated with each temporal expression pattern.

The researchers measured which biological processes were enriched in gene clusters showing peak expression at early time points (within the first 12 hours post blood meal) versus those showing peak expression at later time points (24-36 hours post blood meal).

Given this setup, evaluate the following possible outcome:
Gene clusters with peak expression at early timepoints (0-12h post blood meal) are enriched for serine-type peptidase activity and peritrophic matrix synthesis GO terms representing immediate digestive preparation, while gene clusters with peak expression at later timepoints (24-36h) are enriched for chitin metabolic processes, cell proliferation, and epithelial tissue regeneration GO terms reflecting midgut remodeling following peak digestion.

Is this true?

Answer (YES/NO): NO